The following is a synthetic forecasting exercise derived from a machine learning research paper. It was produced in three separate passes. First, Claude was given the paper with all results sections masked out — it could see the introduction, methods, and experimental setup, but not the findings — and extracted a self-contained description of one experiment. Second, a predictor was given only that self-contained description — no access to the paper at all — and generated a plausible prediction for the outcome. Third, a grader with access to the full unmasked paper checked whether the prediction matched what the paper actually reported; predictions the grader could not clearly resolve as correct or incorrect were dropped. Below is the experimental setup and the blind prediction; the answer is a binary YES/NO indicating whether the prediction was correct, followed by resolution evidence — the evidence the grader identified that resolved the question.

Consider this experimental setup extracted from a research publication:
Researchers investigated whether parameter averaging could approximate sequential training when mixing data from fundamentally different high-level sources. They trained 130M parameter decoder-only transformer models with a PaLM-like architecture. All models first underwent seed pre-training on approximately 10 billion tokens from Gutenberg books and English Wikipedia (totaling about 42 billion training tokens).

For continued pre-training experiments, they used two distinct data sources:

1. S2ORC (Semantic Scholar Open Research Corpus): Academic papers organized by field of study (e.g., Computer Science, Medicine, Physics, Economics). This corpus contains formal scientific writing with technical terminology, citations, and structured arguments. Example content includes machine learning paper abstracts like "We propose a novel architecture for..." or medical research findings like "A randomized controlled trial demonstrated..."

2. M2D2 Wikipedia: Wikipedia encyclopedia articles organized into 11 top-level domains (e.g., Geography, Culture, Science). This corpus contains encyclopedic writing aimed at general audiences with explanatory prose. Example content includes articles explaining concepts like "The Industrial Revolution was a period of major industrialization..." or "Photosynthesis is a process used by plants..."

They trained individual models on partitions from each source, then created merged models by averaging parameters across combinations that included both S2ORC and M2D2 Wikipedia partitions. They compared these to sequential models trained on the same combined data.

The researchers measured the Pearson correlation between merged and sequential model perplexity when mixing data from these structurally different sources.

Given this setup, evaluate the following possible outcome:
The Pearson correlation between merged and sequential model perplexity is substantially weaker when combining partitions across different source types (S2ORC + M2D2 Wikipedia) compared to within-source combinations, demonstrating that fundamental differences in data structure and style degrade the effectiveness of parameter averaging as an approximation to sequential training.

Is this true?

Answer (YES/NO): NO